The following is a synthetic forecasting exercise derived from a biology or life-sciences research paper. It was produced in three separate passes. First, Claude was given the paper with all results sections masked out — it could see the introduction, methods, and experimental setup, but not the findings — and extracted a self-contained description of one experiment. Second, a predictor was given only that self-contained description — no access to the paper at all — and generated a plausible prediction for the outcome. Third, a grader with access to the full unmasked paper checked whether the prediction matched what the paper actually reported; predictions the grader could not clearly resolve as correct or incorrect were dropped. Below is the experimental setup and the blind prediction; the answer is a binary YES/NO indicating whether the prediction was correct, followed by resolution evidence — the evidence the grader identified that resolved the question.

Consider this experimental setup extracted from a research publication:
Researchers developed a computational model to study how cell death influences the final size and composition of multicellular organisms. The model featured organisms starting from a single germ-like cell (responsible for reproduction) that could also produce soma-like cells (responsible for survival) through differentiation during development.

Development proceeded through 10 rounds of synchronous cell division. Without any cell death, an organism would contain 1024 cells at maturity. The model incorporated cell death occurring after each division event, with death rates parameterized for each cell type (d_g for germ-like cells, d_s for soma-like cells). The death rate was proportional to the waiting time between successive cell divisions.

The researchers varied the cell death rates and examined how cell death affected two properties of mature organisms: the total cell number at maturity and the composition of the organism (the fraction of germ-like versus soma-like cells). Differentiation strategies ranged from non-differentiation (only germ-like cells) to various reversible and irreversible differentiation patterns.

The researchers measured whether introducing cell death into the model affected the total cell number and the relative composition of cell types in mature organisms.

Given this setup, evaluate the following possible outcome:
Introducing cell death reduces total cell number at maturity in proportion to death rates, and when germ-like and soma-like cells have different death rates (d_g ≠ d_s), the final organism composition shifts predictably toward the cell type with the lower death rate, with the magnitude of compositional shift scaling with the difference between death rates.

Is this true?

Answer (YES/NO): NO